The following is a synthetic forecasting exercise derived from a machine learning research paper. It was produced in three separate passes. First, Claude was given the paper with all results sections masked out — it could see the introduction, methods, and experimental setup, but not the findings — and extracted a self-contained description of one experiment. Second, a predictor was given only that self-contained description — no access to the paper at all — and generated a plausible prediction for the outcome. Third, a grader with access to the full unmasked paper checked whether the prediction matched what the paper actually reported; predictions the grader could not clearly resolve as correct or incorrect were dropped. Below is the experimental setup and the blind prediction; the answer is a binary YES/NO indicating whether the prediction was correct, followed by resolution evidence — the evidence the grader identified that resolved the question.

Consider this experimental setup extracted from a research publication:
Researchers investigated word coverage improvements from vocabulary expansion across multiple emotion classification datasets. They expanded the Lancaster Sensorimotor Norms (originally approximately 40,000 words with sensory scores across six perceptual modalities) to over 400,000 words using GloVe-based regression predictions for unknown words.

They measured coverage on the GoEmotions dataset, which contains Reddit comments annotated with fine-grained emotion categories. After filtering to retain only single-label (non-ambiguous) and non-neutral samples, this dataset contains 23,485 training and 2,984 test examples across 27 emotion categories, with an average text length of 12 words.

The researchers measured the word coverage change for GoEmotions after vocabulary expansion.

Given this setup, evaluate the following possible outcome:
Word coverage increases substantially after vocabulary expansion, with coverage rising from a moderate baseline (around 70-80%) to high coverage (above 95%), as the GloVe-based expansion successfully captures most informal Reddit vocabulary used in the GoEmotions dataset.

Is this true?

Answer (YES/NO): NO